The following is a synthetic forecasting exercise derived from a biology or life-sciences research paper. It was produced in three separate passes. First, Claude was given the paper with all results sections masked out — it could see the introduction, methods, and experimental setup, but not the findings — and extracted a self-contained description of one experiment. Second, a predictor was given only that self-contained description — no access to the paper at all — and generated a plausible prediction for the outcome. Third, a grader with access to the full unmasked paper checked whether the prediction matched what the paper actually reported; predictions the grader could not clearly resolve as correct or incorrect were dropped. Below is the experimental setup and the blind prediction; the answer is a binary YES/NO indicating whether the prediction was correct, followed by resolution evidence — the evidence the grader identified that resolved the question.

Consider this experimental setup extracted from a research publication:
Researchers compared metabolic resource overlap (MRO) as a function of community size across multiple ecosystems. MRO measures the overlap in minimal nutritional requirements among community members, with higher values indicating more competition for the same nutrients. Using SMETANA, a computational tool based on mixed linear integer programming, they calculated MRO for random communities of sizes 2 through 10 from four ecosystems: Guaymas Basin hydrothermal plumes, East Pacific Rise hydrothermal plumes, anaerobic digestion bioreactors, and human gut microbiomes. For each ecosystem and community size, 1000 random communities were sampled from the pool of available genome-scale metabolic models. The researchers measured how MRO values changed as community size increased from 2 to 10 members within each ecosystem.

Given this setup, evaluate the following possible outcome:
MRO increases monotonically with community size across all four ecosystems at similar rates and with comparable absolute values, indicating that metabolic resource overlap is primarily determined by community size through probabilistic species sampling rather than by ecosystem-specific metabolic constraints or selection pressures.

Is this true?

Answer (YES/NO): NO